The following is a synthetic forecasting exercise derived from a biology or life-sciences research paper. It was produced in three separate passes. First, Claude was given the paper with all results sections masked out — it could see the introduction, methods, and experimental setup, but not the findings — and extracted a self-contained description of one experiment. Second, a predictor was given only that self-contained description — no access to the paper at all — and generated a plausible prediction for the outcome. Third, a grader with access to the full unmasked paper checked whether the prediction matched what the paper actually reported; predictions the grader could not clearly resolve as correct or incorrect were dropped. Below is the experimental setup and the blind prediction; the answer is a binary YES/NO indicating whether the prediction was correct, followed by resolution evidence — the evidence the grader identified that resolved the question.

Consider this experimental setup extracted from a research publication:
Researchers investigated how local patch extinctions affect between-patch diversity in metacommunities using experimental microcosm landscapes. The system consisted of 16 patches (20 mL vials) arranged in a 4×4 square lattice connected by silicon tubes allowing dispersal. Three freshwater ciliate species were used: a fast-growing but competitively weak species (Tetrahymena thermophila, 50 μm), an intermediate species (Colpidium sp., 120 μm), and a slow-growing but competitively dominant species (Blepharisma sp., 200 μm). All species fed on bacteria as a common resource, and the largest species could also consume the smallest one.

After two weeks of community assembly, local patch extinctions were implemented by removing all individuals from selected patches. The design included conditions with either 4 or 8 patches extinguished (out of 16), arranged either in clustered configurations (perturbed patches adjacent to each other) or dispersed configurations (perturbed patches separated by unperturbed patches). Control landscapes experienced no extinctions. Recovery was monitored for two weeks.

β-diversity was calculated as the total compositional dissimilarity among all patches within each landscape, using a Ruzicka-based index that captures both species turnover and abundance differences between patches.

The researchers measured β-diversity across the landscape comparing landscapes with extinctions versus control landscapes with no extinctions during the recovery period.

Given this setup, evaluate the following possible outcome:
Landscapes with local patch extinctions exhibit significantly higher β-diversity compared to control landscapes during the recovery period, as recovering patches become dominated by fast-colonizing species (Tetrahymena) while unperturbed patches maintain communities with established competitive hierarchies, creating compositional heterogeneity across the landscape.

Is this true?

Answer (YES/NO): NO